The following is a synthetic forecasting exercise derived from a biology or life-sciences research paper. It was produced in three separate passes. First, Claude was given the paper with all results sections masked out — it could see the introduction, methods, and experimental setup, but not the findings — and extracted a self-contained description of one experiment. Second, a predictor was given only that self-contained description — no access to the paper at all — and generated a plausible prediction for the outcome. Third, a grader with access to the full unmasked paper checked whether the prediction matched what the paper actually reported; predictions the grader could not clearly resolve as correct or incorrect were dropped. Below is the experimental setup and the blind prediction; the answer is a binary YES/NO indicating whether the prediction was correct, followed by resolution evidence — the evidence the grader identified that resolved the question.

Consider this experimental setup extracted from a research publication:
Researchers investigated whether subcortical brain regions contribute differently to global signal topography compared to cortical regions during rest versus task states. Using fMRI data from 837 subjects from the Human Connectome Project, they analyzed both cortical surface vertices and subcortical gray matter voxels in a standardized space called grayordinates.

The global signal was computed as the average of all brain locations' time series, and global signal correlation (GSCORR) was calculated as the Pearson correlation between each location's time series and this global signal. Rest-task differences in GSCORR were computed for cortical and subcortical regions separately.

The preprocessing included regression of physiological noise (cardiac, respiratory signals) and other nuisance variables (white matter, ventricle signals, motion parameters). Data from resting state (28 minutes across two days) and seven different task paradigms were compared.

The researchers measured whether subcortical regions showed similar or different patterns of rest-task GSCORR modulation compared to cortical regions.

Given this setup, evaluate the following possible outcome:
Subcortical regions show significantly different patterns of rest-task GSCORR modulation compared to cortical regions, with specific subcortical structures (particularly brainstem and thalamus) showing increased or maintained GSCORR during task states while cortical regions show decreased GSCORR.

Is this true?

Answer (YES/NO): NO